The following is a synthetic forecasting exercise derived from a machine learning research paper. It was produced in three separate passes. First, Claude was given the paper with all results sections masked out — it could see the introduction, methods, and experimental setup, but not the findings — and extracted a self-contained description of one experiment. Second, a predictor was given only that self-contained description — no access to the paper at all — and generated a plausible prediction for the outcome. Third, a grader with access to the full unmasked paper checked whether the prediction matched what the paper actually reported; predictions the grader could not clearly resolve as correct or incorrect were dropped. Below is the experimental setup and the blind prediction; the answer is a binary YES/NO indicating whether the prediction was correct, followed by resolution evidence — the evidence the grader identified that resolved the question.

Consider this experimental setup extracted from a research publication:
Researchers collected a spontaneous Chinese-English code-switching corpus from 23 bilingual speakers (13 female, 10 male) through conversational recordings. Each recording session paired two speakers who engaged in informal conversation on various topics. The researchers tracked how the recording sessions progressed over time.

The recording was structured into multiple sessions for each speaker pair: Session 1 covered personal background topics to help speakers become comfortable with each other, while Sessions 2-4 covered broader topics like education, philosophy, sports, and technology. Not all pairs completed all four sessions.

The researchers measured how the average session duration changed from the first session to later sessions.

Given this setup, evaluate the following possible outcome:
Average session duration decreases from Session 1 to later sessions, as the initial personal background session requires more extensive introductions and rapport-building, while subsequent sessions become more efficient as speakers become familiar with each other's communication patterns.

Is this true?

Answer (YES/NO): NO